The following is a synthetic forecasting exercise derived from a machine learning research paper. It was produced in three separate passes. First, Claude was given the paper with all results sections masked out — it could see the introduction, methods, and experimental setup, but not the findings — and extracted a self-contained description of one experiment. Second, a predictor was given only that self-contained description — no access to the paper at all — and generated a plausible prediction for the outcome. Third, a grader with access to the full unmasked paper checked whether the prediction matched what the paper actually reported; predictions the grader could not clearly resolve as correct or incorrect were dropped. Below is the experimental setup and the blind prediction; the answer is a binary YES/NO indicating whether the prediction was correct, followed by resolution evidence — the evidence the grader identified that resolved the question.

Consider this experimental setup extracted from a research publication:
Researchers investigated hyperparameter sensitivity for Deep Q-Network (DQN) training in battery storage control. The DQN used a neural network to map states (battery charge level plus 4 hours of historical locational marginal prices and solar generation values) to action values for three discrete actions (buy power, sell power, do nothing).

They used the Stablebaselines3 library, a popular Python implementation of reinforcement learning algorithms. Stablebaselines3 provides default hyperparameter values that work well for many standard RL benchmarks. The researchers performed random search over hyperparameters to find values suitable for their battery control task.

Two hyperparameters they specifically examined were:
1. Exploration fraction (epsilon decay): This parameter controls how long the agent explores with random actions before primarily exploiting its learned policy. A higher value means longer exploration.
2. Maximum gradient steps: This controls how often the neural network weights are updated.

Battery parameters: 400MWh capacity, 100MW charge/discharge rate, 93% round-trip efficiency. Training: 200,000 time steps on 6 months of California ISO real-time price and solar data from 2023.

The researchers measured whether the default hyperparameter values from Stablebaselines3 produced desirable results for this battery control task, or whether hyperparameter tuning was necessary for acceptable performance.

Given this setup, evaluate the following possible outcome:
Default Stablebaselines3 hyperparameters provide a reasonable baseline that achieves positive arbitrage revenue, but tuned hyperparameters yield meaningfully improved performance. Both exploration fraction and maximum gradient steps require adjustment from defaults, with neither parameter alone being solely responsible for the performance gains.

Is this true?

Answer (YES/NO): NO